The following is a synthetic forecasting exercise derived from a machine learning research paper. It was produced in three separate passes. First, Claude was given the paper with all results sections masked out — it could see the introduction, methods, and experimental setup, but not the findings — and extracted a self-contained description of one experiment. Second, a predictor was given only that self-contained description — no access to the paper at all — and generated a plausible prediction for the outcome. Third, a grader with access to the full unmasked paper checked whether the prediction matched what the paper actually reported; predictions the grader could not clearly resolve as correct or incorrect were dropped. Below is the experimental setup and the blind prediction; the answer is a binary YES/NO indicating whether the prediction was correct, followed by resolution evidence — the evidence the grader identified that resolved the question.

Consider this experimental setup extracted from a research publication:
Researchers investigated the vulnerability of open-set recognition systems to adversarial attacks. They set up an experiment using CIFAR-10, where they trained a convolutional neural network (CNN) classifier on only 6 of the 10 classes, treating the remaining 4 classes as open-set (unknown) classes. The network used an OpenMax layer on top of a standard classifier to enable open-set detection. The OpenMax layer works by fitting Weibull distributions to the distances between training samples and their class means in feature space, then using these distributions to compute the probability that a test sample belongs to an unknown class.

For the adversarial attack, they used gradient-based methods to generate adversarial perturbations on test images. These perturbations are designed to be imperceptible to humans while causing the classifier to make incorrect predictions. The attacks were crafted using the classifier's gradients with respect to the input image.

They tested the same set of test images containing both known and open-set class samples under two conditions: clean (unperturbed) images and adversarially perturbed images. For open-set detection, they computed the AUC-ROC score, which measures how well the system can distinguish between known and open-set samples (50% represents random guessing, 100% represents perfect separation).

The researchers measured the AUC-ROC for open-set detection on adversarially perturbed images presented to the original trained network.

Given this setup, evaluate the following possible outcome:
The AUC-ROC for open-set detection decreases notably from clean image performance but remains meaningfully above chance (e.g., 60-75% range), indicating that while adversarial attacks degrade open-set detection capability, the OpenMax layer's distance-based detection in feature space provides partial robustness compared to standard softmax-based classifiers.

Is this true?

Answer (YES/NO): NO